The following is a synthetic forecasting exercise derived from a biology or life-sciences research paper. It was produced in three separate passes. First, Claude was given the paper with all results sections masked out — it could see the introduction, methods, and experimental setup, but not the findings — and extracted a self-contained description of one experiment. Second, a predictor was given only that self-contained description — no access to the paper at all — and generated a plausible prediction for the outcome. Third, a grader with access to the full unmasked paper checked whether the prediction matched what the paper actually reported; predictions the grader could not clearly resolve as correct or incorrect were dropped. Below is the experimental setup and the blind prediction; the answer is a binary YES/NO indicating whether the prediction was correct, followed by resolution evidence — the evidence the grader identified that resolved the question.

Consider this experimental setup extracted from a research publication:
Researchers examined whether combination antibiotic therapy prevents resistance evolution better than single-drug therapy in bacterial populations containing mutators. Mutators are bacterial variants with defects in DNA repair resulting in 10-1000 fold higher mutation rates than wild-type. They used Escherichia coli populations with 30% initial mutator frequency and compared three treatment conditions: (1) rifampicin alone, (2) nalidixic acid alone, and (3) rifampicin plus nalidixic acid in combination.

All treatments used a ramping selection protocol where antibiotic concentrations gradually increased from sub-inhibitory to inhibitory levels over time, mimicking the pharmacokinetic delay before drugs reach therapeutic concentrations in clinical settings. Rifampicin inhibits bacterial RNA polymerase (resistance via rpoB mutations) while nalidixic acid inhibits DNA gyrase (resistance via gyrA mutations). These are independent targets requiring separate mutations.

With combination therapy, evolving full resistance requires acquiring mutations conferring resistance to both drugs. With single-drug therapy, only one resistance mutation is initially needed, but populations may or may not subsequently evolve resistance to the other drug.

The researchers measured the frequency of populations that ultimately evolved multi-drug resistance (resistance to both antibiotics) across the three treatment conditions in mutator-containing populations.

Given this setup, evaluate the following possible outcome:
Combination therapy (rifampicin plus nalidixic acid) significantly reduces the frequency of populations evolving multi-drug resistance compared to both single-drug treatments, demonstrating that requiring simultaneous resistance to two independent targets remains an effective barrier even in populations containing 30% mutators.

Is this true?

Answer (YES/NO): NO